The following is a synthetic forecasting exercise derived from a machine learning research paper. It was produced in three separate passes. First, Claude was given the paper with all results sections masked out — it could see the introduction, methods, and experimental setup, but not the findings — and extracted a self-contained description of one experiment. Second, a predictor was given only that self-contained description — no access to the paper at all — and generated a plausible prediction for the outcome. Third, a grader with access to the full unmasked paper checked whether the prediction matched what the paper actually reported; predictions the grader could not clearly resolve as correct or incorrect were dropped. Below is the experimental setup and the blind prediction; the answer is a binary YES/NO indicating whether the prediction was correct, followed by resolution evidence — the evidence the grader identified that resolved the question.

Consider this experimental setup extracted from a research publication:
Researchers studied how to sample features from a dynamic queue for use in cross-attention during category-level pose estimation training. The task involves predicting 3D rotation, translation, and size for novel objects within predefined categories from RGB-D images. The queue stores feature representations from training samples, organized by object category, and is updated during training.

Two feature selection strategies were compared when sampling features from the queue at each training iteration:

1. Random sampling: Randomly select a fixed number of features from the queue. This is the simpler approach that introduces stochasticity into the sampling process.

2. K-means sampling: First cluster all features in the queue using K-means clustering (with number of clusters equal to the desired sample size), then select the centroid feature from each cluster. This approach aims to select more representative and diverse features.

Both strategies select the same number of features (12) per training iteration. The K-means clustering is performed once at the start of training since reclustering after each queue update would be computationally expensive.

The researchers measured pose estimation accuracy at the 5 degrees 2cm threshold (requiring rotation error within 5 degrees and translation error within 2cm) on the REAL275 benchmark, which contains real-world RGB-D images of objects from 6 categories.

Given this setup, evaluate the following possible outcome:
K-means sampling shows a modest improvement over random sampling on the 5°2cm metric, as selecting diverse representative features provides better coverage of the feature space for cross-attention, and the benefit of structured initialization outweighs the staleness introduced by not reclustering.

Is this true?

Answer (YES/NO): NO